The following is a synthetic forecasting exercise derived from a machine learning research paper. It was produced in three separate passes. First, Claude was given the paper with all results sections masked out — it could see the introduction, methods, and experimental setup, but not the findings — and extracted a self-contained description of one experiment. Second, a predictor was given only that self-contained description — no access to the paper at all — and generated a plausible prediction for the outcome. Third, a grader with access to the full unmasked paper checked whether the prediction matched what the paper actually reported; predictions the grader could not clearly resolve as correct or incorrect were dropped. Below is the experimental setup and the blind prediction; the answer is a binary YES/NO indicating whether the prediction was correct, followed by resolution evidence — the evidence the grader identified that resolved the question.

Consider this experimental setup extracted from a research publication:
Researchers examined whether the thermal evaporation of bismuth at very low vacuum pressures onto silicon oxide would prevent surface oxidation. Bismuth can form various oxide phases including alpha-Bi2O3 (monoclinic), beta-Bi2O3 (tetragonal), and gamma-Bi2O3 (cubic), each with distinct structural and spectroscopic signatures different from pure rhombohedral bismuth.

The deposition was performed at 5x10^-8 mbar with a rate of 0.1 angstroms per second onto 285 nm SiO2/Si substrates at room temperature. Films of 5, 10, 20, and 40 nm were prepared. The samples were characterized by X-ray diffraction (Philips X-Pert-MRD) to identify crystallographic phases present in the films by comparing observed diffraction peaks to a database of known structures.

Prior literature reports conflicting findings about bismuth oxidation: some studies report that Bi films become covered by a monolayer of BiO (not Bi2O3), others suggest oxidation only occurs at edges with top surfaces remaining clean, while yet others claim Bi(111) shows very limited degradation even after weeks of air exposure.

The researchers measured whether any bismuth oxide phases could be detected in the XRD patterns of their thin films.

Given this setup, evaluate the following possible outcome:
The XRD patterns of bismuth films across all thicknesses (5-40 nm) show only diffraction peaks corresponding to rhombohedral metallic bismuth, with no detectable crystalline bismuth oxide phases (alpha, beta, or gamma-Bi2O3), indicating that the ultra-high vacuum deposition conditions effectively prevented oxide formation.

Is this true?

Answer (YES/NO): NO